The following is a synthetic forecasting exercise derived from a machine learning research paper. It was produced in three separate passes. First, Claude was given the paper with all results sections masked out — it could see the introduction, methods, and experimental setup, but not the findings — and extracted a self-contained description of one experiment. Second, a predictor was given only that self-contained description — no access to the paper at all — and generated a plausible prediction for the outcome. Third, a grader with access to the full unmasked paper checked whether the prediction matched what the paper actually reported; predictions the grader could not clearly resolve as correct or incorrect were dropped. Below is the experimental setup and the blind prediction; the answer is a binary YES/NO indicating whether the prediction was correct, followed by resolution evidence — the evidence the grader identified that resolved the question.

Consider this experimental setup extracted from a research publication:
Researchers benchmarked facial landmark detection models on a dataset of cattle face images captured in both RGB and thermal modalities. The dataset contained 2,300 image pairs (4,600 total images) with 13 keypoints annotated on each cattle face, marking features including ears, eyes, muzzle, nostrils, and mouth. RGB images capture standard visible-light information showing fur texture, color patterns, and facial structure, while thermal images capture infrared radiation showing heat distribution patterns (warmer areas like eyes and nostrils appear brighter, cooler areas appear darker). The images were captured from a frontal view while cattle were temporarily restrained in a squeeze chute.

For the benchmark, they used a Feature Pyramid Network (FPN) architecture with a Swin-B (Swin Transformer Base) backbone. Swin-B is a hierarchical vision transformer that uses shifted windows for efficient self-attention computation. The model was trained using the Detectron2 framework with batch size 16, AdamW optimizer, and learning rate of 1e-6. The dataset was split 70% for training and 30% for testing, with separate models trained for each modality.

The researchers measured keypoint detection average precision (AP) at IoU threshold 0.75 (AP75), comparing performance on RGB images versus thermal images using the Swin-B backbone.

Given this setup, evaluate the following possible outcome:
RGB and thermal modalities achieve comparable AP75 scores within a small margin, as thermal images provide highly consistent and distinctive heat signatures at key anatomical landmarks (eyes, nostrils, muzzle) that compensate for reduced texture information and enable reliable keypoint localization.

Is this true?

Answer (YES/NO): NO